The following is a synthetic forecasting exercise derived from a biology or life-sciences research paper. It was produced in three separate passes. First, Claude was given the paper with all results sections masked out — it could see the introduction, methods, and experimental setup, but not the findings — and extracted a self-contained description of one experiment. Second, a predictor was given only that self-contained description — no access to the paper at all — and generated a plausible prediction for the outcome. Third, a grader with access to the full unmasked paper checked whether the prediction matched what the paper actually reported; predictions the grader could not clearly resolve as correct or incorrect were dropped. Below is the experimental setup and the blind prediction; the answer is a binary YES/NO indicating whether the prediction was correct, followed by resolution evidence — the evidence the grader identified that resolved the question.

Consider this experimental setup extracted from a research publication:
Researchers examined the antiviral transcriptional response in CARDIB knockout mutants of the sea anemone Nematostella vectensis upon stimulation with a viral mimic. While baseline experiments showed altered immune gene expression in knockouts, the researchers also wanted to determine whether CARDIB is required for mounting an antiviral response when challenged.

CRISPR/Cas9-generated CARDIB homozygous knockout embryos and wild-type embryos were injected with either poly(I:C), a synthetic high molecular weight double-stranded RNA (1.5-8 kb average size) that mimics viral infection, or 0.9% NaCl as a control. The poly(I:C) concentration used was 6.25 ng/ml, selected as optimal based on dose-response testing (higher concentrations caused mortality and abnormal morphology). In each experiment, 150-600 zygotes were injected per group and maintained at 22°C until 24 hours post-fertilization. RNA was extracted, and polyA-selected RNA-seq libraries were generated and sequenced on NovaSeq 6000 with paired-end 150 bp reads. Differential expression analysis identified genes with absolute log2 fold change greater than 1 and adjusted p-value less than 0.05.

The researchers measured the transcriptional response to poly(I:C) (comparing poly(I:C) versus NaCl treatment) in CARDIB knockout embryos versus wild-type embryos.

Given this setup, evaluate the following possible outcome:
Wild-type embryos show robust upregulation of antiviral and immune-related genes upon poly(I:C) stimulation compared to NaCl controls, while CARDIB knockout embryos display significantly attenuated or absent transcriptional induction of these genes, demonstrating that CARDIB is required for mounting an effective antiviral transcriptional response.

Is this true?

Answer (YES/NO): YES